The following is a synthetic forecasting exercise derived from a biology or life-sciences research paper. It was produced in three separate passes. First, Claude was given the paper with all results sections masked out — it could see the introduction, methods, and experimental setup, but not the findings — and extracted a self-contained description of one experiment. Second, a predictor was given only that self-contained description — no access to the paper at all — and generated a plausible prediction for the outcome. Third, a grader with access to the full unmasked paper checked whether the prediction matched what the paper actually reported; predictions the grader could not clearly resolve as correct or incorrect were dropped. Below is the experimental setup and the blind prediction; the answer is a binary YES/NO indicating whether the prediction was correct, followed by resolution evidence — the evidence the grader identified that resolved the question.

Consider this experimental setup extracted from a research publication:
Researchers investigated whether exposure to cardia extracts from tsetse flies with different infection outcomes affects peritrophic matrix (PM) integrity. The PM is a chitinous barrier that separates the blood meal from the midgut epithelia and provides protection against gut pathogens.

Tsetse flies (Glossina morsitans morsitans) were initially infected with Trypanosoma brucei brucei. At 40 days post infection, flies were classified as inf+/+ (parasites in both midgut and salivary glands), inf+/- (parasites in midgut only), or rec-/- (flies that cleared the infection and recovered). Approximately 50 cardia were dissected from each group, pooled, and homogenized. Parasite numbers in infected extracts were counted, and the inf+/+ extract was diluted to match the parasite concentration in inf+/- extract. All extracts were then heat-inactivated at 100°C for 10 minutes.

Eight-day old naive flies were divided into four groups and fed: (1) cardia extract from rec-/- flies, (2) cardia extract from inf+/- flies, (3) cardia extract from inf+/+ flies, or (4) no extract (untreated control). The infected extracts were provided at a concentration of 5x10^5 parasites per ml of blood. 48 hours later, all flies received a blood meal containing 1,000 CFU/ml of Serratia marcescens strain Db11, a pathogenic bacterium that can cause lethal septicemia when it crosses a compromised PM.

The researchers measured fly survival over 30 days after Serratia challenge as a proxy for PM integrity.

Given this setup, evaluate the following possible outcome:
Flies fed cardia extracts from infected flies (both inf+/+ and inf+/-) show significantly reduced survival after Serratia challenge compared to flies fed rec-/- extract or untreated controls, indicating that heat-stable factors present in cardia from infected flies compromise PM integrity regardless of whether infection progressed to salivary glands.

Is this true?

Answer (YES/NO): NO